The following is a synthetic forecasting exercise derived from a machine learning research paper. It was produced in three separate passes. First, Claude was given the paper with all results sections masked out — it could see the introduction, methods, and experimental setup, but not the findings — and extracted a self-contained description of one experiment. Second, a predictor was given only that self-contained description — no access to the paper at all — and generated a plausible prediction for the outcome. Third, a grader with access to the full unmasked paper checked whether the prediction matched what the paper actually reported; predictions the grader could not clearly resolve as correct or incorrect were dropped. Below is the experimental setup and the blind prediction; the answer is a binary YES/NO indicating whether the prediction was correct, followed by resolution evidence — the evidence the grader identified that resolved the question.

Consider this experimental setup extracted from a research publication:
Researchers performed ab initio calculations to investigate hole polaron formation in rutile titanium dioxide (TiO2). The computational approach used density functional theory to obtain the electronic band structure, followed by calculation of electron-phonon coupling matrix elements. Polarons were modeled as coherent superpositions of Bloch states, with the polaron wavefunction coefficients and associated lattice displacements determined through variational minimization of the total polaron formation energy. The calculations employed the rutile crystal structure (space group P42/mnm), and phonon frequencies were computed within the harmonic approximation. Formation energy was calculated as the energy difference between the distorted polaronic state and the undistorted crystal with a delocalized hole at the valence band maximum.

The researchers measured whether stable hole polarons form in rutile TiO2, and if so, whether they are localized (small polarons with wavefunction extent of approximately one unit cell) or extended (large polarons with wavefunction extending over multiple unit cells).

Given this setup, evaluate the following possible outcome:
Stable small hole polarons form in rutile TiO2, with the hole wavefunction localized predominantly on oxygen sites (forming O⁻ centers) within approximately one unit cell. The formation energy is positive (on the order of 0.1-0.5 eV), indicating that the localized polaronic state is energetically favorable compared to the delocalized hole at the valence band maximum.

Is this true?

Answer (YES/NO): NO